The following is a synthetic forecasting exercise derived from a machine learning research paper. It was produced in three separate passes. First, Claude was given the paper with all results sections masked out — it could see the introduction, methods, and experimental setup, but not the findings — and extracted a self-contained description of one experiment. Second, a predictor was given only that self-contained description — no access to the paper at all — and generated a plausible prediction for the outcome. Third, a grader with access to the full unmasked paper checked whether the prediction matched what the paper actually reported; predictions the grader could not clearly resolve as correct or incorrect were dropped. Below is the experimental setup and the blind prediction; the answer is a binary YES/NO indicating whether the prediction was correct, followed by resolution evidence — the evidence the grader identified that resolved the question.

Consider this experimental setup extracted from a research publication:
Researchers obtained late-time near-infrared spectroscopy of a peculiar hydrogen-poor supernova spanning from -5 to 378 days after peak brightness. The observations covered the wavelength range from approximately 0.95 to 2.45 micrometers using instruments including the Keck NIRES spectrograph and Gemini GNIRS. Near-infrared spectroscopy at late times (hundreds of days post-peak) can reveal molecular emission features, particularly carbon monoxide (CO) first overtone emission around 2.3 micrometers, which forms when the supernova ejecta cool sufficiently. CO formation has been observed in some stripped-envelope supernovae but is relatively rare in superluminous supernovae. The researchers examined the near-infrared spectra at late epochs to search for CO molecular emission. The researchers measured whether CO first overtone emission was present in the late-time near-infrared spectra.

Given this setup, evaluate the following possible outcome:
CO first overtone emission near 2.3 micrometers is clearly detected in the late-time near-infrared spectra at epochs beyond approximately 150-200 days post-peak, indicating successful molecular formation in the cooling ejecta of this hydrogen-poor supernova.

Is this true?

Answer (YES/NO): YES